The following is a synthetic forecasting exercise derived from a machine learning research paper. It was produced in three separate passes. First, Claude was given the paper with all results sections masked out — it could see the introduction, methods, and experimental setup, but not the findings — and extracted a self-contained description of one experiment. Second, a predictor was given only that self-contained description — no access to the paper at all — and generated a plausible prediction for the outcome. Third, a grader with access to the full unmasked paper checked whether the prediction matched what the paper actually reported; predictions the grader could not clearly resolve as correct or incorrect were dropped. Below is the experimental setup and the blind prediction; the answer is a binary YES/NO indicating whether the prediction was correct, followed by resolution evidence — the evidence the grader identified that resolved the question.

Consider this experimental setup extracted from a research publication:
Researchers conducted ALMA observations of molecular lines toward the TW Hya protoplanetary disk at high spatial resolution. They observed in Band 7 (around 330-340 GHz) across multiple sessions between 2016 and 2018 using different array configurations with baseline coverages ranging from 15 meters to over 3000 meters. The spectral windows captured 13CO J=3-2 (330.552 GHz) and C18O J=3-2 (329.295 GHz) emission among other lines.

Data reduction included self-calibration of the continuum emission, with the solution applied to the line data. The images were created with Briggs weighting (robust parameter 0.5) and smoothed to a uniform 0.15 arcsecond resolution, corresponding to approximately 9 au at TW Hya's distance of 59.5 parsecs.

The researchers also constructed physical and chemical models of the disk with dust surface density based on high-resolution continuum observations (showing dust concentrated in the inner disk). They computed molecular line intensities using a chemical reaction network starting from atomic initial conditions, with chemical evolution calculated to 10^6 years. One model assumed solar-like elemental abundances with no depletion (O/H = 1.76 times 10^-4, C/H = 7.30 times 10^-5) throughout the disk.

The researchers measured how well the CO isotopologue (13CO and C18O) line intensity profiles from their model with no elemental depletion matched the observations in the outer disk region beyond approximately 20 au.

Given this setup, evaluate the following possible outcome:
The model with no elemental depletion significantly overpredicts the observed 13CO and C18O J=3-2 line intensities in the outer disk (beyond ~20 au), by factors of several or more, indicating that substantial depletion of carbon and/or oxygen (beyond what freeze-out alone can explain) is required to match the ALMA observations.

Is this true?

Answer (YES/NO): YES